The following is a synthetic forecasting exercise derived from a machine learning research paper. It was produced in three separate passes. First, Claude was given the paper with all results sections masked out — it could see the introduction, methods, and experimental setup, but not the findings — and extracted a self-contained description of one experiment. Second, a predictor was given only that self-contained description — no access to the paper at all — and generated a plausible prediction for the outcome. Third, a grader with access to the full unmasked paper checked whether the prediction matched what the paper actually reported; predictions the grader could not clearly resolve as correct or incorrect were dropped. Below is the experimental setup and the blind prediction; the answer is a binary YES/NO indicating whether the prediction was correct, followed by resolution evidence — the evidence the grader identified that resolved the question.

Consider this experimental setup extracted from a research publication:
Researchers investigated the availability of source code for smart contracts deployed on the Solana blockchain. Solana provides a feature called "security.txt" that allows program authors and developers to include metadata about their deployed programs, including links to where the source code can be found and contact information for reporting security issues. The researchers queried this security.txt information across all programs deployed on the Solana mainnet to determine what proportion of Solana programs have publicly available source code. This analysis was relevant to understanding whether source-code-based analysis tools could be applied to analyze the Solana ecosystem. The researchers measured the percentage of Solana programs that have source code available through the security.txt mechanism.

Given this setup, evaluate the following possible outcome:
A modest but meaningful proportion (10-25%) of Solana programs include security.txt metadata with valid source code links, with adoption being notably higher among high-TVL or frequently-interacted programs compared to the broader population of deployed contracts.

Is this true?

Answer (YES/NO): NO